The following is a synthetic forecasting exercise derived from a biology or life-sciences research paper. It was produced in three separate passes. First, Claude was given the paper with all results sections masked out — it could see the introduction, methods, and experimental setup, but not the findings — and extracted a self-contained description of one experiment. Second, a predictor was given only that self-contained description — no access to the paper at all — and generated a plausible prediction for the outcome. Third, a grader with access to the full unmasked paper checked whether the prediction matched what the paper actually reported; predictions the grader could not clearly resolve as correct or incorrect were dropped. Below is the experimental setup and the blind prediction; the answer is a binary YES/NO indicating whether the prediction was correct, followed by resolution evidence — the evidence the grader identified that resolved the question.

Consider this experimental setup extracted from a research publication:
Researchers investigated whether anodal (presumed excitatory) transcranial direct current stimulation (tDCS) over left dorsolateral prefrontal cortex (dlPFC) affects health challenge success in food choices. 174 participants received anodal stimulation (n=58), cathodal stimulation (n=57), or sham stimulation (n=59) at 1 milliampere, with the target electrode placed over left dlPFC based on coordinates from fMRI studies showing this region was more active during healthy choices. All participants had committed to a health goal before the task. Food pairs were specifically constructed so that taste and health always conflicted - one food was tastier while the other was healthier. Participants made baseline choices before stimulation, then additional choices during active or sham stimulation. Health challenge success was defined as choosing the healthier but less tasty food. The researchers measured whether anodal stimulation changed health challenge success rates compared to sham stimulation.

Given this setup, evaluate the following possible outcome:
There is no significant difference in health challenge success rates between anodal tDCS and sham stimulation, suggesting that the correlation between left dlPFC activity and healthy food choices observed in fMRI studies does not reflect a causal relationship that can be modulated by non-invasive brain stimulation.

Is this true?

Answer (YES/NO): YES